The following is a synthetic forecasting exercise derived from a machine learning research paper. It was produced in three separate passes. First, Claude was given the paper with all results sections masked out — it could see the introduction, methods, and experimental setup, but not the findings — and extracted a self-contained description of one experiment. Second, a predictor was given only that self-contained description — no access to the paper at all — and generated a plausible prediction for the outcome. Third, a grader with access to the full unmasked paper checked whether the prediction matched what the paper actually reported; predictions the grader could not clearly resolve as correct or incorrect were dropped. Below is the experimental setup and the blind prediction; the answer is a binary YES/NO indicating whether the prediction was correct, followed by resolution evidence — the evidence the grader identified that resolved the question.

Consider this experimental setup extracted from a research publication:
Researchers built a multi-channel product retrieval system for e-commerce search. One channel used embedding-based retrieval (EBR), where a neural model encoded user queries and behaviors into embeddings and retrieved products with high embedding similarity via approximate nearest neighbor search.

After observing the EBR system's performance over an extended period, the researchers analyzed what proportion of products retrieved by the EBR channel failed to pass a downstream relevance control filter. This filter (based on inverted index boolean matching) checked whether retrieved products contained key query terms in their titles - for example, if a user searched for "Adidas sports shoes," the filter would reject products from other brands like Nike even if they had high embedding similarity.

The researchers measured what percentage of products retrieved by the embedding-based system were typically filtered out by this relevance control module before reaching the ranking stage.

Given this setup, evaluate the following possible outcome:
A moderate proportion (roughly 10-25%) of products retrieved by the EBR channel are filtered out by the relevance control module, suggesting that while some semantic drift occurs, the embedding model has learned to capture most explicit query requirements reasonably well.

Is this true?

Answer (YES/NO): NO